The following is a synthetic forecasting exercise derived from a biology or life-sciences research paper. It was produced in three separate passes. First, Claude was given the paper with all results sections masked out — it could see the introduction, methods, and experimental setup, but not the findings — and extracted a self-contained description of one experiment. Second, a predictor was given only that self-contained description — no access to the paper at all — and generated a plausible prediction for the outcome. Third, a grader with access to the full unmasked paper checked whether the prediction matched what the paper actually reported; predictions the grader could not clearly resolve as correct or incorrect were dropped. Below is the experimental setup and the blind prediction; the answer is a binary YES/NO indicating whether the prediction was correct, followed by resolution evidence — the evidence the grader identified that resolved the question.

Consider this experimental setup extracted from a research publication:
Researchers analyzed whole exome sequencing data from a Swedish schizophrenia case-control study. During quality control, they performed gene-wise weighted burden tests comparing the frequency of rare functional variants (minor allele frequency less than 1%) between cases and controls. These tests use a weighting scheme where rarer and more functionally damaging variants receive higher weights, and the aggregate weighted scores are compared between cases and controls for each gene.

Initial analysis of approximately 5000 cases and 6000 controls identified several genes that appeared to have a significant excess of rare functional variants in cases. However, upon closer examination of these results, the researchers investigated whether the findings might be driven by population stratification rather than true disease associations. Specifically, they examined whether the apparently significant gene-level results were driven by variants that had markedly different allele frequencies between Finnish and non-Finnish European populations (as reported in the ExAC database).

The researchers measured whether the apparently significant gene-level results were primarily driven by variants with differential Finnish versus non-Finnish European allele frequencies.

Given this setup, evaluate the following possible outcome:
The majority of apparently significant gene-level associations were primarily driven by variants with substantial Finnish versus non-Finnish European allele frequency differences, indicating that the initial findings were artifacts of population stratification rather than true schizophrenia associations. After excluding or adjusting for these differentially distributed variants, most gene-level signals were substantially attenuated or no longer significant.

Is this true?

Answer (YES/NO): YES